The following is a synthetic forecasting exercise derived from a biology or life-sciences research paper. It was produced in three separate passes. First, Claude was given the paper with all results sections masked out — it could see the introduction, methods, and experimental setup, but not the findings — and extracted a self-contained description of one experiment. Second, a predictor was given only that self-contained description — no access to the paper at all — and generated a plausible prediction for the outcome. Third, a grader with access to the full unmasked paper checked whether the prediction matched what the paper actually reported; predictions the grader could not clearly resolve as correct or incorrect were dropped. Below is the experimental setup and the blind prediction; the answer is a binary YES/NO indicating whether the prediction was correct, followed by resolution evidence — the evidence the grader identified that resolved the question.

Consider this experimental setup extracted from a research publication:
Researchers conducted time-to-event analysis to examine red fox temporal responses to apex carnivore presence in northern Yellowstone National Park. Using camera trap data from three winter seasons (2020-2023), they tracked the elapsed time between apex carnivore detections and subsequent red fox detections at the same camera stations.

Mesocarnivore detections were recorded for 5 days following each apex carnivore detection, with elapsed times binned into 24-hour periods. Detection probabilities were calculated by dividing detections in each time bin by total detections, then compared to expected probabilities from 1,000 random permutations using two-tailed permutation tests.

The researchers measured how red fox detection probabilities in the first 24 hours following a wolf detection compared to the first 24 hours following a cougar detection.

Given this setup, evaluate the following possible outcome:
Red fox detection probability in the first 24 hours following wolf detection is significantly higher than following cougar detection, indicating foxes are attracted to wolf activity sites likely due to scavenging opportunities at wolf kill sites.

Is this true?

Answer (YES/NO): NO